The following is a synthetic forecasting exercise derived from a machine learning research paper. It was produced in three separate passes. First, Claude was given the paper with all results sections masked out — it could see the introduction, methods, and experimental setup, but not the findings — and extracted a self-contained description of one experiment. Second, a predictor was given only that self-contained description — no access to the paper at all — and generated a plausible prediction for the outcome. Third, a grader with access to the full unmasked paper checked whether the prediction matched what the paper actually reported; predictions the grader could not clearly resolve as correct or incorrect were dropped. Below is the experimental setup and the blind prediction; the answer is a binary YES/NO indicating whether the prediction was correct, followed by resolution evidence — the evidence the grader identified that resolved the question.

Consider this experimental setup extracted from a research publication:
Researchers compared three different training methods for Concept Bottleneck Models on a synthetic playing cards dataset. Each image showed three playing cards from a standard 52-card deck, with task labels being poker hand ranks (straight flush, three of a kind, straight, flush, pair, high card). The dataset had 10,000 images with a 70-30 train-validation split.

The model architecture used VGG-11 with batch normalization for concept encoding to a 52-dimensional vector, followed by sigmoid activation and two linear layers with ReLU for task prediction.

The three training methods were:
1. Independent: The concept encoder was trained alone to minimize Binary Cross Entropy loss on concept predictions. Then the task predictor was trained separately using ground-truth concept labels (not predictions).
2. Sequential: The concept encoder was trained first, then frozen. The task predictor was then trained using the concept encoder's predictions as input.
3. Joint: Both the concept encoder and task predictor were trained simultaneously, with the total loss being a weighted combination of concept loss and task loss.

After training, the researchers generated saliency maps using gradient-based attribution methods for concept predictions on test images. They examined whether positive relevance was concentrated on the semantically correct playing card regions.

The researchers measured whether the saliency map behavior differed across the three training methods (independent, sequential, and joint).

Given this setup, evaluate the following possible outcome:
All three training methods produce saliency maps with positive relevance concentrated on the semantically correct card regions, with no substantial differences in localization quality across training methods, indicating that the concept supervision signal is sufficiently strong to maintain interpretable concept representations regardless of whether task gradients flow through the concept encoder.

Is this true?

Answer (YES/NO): YES